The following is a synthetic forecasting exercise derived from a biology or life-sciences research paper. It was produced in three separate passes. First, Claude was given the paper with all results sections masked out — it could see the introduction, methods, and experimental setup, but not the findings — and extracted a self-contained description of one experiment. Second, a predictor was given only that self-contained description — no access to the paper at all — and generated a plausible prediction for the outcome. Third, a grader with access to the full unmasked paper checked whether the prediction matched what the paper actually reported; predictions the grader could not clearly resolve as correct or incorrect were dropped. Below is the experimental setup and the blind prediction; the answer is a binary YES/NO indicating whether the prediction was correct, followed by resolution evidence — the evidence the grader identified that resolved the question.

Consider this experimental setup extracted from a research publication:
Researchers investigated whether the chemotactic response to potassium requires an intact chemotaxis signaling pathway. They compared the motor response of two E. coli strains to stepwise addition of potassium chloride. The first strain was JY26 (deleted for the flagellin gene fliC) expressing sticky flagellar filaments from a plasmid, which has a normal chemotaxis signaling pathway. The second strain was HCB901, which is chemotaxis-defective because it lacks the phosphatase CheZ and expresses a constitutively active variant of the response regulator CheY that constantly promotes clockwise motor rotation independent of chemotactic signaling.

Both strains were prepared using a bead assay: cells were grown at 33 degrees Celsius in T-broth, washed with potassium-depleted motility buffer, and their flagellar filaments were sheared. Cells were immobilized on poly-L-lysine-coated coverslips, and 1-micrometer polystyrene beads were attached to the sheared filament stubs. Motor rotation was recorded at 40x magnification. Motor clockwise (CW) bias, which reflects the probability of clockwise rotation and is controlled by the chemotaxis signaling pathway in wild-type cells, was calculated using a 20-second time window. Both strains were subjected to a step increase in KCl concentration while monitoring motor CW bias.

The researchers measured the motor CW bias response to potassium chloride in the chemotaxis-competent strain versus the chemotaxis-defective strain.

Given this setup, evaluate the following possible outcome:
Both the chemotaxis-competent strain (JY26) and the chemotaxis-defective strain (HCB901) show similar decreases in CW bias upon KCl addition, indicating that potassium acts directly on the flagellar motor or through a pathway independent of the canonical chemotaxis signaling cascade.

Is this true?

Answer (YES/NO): NO